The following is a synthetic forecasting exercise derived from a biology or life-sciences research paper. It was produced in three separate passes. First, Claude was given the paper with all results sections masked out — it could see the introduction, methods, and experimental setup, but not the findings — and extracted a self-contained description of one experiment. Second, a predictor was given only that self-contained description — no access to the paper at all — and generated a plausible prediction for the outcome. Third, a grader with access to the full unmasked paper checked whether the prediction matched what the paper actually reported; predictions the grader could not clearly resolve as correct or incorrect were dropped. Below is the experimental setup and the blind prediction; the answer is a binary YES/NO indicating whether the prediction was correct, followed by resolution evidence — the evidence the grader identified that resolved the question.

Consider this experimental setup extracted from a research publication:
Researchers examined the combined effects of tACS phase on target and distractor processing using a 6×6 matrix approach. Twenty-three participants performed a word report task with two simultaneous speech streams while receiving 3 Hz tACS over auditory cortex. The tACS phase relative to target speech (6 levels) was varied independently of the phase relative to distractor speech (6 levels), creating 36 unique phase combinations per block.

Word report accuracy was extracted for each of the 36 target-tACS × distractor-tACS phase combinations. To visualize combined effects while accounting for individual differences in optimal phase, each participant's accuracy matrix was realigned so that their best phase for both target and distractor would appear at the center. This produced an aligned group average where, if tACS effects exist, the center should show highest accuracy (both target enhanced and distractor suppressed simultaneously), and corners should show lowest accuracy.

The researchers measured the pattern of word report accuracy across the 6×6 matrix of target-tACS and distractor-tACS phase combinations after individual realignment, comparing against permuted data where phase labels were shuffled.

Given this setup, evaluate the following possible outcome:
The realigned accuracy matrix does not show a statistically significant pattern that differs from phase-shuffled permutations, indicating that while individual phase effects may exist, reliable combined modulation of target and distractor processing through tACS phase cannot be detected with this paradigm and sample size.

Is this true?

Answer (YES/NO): NO